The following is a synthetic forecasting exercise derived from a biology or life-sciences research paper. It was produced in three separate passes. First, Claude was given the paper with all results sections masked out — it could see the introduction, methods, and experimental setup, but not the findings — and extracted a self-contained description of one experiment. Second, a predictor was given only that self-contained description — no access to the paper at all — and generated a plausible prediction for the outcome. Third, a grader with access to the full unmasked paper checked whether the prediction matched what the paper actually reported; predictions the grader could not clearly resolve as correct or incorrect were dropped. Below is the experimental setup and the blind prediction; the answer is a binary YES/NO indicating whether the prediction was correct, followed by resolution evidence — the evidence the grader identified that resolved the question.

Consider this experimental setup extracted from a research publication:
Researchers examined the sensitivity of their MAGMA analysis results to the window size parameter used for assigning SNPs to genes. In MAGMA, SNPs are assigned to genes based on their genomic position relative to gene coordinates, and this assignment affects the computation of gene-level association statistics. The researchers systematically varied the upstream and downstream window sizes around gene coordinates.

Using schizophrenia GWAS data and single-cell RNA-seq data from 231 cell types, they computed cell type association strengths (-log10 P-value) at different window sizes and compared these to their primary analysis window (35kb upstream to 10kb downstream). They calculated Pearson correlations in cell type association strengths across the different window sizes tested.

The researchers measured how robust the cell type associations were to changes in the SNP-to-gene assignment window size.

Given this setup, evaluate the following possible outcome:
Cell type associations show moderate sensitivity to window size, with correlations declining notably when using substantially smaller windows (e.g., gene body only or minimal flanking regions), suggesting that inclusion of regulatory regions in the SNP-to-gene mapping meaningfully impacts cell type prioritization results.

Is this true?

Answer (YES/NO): NO